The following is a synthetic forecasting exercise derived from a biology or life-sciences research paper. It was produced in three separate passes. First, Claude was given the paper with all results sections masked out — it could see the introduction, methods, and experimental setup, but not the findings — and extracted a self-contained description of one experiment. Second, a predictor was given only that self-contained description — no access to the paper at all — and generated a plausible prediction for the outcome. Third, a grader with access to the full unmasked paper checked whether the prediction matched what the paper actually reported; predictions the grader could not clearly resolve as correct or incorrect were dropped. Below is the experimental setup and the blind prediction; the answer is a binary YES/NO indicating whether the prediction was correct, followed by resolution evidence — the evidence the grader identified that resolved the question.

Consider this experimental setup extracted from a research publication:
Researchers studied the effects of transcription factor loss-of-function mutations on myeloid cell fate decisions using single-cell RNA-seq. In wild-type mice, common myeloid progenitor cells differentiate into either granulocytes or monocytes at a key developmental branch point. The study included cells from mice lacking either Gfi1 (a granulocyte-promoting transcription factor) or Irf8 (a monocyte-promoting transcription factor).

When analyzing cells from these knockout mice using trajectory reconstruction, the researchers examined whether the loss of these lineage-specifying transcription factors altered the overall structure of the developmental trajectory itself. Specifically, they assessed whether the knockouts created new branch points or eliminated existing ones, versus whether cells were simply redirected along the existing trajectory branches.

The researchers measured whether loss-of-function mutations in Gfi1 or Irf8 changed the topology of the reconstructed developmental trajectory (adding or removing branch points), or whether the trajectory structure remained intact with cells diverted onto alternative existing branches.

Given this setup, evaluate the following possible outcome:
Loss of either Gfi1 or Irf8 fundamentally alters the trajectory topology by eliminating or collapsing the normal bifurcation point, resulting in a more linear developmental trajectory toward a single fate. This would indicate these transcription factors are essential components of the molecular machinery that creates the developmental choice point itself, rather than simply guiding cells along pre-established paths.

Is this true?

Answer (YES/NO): NO